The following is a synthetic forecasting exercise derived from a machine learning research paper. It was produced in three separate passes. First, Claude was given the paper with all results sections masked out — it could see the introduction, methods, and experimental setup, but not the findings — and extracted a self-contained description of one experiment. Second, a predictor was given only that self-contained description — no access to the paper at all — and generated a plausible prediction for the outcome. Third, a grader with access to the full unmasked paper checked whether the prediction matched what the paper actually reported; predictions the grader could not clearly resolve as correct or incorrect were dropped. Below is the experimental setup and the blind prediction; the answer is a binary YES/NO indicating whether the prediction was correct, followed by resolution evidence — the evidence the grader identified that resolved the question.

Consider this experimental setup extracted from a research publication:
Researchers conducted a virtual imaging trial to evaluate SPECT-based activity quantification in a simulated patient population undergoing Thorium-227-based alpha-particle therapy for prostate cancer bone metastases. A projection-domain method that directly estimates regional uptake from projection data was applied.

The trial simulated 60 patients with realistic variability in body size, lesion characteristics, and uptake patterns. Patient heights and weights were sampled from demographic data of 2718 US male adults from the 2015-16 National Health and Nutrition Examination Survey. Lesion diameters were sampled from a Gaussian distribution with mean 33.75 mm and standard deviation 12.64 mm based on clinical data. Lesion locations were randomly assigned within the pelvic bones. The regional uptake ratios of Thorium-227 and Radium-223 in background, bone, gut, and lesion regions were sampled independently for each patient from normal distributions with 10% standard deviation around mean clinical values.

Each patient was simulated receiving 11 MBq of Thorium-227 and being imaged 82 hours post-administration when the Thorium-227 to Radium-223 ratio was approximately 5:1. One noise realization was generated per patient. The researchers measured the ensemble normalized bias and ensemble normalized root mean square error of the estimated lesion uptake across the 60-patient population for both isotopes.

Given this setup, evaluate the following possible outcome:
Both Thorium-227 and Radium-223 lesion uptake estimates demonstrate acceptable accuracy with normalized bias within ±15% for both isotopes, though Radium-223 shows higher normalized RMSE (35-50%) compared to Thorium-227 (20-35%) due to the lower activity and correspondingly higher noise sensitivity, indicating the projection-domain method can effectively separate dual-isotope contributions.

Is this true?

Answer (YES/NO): NO